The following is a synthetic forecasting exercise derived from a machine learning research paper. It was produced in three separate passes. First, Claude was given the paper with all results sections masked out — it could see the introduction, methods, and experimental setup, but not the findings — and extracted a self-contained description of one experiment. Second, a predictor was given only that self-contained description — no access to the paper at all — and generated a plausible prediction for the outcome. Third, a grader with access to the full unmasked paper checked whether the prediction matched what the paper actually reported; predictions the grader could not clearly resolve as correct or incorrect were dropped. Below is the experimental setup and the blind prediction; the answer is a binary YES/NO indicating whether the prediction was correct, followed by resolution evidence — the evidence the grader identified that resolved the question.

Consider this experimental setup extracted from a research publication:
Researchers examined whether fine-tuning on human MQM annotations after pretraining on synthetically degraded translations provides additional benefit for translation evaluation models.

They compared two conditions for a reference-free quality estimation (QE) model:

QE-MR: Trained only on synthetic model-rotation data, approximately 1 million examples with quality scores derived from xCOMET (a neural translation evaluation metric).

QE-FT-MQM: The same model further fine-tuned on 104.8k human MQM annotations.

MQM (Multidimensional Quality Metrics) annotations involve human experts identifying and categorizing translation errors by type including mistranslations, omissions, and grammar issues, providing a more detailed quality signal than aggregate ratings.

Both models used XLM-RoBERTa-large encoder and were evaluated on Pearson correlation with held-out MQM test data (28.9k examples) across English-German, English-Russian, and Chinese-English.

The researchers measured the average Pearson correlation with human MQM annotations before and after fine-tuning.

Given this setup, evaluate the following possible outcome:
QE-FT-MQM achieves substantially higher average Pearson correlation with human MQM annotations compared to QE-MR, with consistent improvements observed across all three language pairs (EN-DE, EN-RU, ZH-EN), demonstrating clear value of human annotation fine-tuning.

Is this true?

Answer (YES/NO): YES